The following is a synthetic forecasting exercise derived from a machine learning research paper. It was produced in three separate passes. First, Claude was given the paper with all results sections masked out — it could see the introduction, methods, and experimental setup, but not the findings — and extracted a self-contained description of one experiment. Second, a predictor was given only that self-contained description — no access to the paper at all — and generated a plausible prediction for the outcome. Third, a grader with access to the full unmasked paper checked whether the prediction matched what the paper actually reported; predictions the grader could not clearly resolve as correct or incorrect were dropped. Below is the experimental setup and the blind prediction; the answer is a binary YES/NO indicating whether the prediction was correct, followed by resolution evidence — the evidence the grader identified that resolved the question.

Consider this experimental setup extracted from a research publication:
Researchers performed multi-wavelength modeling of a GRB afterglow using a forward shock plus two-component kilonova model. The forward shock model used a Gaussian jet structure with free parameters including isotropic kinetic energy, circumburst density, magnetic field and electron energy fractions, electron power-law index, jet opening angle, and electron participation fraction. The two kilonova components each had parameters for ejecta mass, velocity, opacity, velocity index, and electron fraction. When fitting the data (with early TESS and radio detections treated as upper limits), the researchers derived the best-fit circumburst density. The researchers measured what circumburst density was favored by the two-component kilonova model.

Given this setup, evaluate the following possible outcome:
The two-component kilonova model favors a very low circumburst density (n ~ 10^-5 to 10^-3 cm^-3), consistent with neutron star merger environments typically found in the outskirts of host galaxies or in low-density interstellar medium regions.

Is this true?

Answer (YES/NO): YES